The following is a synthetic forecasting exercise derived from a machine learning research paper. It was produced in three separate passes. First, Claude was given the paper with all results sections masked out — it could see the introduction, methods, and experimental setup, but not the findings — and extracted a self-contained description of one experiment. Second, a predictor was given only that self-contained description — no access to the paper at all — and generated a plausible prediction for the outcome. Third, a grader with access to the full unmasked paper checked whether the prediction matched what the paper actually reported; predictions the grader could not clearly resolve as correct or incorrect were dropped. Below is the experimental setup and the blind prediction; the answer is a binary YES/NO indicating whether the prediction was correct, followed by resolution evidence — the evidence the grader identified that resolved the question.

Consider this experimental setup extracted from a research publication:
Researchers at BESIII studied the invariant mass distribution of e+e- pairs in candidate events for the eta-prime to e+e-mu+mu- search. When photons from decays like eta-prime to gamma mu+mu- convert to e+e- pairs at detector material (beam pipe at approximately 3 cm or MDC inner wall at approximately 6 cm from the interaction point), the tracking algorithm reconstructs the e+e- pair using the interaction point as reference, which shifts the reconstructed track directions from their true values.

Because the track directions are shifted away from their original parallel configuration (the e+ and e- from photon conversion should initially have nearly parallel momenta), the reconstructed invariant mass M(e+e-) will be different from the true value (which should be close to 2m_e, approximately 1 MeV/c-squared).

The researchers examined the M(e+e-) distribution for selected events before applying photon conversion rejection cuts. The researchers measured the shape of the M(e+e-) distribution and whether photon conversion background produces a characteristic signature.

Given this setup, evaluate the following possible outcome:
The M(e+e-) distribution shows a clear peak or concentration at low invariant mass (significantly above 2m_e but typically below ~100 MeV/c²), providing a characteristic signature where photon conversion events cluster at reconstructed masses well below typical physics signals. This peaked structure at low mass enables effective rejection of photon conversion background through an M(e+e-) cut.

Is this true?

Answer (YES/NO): YES